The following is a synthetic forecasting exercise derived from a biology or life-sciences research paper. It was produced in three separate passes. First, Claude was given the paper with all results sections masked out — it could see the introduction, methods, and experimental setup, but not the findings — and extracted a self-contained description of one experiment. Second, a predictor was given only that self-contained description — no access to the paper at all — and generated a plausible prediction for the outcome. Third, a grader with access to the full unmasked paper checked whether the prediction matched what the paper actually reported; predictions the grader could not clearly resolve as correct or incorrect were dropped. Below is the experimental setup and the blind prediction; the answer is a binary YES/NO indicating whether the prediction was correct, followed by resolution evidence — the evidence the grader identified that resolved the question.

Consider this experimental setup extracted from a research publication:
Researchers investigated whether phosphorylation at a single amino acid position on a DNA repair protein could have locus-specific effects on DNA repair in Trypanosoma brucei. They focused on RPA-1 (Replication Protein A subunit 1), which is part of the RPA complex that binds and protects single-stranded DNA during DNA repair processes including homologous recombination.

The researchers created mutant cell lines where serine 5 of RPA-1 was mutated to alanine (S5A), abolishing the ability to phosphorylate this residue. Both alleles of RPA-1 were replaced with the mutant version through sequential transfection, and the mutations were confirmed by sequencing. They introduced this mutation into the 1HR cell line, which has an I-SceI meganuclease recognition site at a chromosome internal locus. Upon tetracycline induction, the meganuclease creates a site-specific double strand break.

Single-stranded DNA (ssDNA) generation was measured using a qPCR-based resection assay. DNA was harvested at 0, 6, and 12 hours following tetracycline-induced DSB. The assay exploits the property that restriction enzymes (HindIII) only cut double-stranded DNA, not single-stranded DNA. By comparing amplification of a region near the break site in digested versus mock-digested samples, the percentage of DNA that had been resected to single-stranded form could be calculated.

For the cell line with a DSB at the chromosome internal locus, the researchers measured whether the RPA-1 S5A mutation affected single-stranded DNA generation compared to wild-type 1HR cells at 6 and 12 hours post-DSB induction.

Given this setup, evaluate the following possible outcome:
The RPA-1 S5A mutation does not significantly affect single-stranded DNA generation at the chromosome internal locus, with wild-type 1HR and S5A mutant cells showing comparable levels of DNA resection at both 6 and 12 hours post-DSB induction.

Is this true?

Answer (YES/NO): NO